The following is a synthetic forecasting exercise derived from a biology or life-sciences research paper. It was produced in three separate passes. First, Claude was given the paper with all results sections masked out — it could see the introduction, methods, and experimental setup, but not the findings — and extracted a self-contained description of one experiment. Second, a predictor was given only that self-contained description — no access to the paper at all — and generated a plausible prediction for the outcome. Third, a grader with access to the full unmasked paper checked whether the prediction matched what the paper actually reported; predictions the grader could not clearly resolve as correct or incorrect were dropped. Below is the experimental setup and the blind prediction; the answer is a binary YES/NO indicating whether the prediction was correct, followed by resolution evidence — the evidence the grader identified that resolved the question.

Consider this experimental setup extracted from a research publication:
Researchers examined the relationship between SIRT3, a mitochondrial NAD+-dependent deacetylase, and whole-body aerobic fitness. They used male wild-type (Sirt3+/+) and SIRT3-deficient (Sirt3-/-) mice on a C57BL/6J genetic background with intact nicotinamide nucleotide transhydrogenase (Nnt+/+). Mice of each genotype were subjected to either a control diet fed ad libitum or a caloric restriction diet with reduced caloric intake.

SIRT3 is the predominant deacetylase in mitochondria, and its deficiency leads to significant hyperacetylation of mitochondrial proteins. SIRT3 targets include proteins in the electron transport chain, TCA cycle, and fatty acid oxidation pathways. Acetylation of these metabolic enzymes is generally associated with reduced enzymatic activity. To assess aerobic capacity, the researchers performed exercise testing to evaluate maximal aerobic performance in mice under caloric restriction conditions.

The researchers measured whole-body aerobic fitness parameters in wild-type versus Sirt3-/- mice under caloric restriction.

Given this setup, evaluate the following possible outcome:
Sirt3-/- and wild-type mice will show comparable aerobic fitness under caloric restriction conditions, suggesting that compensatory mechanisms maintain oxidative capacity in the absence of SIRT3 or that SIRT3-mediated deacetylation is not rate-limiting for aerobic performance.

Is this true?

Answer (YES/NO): NO